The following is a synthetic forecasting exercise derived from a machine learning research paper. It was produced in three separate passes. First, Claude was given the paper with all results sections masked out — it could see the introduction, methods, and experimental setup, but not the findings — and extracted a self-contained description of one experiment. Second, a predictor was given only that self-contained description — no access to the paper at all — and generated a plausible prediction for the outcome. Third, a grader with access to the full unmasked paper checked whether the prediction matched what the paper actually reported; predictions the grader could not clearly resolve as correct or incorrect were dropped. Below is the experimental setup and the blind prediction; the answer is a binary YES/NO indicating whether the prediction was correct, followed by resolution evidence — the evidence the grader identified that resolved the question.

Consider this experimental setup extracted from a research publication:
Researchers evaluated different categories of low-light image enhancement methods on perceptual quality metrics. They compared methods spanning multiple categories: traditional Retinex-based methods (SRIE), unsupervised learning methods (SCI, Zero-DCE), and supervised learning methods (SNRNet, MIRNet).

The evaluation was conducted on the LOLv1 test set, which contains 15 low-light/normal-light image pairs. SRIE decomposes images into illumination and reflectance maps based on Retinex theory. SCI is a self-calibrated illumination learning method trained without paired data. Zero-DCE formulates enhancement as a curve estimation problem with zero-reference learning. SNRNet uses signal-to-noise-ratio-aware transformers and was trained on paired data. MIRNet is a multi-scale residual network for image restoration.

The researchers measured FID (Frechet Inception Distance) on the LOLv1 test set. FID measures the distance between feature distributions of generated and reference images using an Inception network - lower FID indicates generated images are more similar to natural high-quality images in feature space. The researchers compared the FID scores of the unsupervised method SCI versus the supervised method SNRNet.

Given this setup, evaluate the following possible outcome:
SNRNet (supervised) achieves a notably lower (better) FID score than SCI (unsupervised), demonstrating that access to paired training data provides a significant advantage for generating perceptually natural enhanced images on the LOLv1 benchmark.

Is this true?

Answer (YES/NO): YES